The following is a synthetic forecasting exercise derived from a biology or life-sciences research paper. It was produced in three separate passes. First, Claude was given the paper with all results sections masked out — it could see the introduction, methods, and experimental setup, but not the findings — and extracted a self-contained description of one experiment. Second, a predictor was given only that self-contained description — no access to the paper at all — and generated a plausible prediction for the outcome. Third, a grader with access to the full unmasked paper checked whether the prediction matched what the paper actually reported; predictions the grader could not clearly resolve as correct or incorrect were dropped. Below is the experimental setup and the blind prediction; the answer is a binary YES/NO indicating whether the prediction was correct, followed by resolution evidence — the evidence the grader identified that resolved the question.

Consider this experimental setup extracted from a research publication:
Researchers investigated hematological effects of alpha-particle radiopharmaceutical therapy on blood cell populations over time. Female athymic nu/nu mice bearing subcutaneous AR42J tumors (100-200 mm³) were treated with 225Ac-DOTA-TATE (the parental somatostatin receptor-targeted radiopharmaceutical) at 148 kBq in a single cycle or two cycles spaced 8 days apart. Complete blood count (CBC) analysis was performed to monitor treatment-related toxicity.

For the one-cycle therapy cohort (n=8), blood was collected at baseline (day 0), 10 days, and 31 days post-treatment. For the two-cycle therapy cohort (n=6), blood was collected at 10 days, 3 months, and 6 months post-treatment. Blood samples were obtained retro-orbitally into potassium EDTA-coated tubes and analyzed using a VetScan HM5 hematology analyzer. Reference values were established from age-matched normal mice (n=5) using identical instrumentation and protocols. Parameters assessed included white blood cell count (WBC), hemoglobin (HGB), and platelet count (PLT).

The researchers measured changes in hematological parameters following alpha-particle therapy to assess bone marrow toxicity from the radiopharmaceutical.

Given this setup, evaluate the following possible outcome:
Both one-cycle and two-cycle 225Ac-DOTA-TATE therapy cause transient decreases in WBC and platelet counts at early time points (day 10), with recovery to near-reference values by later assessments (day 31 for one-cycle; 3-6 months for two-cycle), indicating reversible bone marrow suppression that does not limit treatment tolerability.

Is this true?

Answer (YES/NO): NO